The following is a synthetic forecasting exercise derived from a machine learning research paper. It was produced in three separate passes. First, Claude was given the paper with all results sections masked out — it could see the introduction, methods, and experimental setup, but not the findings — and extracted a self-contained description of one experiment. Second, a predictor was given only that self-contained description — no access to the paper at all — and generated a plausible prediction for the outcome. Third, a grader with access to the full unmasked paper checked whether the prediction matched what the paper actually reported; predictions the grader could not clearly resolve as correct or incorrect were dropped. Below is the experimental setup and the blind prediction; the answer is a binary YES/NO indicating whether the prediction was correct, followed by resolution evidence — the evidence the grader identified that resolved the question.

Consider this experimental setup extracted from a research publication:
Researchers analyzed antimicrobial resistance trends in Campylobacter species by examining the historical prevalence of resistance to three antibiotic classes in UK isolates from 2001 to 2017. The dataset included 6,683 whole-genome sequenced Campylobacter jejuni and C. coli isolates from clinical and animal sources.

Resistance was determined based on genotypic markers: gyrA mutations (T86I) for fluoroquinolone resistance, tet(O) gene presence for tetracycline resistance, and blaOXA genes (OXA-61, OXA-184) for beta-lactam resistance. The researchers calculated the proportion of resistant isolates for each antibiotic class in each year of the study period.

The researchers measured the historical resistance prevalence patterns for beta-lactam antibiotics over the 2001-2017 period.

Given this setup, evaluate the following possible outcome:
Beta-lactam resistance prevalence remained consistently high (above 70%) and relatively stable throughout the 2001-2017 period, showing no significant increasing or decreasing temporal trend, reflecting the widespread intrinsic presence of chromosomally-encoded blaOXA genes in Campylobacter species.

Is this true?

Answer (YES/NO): YES